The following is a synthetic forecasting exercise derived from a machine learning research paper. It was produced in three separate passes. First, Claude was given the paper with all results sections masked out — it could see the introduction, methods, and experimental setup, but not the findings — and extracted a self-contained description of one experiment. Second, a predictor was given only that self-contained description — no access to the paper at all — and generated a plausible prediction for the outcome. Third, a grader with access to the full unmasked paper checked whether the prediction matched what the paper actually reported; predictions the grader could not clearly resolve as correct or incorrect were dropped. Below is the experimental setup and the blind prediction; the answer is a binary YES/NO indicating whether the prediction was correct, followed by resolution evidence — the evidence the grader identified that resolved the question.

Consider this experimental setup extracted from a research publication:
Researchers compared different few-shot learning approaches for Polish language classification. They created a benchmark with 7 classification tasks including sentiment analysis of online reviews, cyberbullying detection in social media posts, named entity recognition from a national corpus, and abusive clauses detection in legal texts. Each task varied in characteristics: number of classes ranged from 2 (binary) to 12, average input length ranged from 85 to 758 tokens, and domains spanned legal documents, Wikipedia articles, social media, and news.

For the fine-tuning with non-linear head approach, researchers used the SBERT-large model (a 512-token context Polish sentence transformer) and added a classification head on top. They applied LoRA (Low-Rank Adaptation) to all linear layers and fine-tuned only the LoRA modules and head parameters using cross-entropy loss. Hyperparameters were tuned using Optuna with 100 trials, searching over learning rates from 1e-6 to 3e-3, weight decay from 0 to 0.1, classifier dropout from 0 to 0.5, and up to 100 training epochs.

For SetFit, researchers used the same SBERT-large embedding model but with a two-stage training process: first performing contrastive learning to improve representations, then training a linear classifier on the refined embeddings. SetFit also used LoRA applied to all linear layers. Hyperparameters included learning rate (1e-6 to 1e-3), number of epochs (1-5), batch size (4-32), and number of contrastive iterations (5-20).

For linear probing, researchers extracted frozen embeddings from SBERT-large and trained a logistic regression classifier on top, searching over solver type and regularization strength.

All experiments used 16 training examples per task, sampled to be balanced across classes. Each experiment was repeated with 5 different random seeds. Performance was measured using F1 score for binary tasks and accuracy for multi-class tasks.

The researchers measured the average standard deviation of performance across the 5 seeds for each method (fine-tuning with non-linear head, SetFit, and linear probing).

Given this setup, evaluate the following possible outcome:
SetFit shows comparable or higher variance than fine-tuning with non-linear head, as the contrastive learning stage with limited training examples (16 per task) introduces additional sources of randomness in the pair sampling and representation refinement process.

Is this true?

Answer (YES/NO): NO